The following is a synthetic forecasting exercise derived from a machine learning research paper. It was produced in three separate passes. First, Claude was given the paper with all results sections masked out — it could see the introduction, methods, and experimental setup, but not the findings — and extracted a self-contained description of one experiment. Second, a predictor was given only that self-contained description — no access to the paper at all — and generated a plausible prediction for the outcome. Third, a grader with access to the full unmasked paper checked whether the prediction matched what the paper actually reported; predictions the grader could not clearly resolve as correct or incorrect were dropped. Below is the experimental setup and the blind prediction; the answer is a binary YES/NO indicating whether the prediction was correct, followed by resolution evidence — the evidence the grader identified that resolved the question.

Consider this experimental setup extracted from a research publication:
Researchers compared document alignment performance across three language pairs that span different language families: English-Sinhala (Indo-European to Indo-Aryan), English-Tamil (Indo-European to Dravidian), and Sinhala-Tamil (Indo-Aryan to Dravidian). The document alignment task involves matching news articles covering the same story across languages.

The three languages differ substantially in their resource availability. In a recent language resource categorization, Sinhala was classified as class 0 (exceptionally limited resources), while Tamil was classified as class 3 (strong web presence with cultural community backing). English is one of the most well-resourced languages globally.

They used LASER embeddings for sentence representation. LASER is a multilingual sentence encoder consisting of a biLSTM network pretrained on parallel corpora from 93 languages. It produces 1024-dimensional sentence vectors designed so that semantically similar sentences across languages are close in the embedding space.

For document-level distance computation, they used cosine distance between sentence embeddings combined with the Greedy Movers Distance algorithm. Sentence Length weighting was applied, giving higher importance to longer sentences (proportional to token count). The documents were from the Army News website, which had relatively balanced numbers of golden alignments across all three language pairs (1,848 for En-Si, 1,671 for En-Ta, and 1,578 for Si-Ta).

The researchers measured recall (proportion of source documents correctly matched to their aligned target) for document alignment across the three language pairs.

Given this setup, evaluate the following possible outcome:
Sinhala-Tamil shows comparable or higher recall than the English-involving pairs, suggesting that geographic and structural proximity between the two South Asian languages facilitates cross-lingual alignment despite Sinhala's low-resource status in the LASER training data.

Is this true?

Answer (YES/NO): NO